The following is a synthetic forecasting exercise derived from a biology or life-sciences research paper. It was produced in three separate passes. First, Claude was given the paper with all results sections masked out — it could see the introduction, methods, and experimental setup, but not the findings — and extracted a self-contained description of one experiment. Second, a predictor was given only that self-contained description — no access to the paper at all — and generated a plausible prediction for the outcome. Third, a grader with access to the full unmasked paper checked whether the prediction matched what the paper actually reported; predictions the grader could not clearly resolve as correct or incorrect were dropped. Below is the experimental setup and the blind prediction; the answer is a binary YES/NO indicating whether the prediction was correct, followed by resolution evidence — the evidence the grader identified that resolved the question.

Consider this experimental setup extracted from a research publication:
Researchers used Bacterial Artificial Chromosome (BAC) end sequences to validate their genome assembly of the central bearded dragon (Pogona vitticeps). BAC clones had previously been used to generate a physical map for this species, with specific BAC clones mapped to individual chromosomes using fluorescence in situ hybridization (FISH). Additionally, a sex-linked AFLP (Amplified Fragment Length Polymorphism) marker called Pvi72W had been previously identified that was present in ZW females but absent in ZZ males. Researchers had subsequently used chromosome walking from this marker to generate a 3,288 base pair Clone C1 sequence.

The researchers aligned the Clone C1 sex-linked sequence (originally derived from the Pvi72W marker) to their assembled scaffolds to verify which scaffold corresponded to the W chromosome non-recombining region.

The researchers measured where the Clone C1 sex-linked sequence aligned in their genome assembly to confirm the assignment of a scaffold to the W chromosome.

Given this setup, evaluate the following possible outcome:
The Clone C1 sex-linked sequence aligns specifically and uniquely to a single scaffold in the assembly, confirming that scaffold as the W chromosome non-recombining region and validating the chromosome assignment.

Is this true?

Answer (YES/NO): YES